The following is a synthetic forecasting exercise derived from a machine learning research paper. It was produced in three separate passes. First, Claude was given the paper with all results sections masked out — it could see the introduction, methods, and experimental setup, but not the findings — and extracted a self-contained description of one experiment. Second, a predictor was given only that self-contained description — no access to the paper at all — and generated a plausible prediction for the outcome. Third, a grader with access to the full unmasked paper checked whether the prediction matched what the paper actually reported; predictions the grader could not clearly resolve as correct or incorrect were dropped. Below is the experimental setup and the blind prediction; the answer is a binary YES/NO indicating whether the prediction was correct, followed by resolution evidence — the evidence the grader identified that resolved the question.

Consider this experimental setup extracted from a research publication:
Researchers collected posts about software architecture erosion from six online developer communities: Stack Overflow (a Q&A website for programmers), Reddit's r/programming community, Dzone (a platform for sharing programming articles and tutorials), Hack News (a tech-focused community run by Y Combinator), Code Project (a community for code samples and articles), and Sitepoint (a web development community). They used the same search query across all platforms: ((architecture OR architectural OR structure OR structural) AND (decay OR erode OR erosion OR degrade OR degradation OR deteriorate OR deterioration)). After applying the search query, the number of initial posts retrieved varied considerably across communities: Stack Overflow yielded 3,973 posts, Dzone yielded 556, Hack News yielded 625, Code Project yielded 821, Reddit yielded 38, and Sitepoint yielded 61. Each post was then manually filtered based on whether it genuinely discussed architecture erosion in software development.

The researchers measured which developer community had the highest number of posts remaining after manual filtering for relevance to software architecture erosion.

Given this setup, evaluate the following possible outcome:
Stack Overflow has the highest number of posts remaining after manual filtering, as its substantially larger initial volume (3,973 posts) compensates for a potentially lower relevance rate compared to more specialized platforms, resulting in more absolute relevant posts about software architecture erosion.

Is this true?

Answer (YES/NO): YES